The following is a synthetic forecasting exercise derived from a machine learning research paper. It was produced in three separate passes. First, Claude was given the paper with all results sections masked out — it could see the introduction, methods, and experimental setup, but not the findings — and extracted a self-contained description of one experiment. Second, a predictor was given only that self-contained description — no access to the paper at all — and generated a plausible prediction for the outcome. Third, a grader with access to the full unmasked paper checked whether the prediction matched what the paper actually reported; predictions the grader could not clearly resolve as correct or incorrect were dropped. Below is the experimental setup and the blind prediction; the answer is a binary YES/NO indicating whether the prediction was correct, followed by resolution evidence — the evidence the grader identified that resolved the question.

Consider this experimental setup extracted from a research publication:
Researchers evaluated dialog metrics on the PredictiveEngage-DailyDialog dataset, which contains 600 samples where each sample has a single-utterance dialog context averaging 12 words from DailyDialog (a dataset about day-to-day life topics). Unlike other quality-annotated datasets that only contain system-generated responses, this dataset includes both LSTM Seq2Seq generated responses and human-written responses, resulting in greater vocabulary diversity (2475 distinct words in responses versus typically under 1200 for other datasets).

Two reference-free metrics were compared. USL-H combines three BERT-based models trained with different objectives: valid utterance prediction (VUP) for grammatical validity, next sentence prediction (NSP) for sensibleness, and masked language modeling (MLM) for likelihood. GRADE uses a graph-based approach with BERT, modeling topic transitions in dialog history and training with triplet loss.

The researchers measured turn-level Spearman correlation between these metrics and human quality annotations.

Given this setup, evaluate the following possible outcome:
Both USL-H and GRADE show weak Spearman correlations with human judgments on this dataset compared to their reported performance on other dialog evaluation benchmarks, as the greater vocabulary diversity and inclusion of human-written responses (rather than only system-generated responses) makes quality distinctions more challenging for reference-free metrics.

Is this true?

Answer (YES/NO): NO